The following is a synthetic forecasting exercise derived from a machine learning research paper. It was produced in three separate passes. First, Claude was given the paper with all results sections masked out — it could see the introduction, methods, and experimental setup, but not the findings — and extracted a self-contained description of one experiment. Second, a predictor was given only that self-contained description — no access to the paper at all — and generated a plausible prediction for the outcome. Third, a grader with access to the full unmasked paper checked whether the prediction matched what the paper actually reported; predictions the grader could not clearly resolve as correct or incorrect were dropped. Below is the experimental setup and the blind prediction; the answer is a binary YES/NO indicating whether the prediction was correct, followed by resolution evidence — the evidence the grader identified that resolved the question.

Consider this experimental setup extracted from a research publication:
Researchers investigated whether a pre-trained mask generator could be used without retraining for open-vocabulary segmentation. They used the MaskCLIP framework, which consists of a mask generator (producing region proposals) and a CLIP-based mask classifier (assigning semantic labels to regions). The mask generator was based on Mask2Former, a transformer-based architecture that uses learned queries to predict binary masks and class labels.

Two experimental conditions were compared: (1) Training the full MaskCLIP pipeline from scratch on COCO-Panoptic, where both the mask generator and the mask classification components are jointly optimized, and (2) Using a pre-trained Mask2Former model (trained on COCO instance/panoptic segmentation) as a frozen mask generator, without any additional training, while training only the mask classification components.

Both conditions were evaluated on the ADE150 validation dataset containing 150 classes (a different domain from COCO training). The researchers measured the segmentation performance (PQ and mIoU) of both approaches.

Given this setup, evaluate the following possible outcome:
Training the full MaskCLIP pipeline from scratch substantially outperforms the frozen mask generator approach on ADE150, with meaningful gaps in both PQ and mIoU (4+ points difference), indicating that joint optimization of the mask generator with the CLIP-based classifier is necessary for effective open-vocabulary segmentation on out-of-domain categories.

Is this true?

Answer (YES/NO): NO